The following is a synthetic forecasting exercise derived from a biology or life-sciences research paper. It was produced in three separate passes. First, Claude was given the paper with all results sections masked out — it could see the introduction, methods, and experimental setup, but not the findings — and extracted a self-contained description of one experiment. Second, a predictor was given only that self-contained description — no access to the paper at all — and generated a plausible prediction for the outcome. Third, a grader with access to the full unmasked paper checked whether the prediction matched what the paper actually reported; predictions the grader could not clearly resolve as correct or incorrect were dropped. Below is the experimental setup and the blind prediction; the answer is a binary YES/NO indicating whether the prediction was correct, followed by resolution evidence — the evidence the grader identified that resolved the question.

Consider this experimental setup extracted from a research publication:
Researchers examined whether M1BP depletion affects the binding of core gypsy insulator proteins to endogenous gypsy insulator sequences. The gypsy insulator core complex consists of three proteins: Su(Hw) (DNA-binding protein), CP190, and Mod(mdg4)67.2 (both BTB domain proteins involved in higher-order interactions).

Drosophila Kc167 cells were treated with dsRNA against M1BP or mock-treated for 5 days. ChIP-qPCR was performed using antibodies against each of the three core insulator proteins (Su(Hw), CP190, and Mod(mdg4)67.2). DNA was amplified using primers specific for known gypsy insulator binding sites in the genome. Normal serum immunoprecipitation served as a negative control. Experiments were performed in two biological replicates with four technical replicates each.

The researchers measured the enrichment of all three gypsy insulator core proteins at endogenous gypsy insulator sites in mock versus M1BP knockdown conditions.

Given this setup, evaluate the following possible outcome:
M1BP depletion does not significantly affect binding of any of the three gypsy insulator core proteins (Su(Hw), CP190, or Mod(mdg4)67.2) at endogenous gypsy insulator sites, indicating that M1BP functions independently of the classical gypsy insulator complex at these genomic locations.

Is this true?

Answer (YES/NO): NO